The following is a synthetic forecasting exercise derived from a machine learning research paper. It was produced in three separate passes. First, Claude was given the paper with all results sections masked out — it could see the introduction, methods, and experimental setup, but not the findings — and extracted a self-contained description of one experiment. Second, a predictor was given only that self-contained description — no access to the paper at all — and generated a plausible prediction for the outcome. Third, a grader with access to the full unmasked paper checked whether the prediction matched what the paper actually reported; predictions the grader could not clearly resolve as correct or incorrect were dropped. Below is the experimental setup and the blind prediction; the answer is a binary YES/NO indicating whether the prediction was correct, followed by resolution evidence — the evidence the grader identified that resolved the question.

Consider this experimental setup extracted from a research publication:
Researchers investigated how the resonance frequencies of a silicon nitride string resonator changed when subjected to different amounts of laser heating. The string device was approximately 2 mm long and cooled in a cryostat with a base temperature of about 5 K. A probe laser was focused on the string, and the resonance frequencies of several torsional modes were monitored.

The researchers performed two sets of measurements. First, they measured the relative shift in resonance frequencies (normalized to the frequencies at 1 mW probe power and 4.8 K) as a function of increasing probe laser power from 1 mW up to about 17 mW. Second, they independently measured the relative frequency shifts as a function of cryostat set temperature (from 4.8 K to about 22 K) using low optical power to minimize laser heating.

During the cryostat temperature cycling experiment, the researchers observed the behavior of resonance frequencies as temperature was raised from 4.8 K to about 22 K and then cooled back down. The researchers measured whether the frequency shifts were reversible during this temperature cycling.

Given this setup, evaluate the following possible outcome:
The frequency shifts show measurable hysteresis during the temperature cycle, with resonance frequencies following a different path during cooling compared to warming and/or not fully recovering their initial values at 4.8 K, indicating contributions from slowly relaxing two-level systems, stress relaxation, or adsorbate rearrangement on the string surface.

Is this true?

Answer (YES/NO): YES